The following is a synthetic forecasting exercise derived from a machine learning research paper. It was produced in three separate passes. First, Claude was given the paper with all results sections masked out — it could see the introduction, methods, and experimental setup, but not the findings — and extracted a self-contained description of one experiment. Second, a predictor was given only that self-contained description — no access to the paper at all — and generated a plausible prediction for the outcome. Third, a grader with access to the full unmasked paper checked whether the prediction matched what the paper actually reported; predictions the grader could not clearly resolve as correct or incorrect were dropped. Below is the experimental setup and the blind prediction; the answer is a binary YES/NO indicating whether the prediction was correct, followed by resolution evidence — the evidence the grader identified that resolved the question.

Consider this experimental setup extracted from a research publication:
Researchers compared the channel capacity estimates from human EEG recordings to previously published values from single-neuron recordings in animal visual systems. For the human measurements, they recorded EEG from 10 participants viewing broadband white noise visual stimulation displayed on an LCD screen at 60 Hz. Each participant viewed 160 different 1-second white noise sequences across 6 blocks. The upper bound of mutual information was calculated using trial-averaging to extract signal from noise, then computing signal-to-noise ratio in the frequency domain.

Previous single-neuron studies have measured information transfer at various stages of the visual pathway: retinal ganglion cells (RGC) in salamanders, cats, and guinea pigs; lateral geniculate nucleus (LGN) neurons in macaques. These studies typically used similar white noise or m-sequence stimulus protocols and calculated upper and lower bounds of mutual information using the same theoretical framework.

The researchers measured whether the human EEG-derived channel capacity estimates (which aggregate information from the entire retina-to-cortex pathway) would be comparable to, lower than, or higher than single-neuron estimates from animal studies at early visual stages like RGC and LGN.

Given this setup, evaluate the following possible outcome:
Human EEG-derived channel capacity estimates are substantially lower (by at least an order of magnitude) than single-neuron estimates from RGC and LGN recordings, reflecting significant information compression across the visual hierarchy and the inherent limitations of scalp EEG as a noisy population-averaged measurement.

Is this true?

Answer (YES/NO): NO